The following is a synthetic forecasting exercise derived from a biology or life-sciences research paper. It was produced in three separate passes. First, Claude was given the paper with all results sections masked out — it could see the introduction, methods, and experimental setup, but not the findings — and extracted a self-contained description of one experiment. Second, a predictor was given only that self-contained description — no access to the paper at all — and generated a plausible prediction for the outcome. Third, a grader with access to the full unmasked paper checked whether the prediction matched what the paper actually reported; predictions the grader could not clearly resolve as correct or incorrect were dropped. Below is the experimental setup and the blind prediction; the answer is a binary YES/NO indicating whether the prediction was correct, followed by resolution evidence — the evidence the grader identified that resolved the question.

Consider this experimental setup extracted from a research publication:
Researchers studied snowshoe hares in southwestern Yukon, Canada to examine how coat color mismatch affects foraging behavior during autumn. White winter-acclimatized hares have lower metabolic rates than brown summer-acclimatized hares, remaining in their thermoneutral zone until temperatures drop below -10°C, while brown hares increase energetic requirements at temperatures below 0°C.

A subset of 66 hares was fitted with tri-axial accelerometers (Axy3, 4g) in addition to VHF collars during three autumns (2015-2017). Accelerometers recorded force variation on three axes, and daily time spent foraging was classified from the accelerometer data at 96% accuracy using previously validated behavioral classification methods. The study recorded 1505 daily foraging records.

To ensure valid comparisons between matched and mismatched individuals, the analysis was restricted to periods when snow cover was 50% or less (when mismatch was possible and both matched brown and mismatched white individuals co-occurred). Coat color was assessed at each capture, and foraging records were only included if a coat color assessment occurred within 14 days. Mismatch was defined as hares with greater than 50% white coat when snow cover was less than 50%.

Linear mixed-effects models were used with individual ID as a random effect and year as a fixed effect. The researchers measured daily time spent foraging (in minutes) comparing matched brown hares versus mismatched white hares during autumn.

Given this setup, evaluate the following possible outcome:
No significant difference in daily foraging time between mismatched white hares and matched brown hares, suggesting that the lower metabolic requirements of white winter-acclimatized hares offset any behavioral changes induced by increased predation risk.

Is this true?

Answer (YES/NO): NO